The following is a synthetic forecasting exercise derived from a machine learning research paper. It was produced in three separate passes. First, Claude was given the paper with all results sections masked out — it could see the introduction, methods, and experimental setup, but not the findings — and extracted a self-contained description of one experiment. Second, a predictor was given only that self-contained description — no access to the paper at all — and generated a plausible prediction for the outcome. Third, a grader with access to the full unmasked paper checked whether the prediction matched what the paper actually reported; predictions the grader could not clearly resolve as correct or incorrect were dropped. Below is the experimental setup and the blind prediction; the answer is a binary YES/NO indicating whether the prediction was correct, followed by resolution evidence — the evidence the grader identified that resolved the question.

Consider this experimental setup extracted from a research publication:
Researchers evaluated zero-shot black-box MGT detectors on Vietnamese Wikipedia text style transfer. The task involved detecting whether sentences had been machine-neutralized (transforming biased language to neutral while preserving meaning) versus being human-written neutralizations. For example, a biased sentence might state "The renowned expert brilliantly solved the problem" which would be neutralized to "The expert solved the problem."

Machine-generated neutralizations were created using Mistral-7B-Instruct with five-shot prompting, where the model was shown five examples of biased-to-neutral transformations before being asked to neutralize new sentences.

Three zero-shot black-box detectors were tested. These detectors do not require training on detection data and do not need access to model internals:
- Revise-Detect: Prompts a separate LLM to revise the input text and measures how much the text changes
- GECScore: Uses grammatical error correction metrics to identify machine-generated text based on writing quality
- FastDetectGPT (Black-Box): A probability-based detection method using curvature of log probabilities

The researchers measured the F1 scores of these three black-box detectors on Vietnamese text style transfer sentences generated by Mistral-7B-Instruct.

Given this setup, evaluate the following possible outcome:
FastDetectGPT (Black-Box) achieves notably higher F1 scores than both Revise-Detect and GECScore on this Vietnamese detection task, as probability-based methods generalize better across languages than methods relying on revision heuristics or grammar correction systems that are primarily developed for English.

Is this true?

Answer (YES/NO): NO